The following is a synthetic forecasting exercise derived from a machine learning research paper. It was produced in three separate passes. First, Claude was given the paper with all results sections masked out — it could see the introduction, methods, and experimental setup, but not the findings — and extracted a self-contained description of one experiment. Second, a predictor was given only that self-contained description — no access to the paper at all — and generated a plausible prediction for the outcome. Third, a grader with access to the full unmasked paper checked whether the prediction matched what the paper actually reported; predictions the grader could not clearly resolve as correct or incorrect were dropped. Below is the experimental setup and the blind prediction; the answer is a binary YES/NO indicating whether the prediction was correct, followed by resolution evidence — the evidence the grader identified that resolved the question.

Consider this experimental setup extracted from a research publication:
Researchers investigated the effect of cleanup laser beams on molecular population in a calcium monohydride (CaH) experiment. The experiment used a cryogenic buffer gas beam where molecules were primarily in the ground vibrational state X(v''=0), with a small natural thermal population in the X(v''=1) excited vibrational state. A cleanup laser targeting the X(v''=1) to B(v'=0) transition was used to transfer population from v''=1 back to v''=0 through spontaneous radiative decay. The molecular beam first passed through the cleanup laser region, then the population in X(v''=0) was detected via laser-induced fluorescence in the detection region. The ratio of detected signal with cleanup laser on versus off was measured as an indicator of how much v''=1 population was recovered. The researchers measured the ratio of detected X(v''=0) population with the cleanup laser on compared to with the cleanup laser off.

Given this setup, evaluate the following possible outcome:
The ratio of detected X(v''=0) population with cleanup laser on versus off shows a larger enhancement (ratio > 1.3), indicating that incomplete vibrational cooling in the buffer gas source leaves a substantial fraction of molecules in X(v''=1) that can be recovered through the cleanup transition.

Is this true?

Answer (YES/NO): NO